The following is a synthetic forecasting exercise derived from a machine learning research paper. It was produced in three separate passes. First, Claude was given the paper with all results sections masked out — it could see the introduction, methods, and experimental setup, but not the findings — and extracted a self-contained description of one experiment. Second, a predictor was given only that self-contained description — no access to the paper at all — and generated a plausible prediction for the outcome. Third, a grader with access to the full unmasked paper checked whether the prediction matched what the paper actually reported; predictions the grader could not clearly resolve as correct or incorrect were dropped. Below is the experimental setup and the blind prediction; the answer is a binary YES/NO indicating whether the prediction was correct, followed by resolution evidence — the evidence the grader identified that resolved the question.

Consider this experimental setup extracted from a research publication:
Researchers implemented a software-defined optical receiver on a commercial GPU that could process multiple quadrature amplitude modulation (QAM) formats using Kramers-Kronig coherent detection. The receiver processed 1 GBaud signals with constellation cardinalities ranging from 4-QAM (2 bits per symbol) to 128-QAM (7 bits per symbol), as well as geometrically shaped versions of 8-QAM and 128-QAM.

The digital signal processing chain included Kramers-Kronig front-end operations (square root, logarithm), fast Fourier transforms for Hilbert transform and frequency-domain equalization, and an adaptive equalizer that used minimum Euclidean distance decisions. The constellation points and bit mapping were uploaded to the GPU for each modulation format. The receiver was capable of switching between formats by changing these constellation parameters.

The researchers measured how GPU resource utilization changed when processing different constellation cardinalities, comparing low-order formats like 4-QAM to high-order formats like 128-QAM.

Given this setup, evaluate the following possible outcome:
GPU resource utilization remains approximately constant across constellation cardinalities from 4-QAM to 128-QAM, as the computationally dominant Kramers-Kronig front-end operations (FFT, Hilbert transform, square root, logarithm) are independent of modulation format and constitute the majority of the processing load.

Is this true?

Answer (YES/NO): YES